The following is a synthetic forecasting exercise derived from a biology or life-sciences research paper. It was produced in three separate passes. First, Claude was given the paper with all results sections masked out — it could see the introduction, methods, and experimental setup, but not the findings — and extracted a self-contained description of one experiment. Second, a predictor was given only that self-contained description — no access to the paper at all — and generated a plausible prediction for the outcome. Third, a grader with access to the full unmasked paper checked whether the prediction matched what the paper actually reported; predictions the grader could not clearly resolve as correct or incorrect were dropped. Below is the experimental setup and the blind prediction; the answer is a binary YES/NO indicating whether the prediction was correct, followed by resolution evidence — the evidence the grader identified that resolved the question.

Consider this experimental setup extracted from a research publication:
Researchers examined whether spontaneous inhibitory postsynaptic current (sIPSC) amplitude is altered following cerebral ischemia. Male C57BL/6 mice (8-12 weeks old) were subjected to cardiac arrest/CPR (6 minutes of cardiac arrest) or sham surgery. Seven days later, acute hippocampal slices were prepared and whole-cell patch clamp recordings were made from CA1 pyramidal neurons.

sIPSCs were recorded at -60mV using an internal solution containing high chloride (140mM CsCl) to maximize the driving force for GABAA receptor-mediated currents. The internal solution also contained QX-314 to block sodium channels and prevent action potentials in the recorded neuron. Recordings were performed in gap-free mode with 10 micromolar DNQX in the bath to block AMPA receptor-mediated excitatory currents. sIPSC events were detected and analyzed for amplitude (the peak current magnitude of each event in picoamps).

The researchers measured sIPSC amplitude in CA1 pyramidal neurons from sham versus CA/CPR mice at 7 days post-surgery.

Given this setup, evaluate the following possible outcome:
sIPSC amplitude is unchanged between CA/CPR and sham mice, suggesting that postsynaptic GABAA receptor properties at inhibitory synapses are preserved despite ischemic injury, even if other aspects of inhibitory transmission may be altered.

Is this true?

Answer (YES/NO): NO